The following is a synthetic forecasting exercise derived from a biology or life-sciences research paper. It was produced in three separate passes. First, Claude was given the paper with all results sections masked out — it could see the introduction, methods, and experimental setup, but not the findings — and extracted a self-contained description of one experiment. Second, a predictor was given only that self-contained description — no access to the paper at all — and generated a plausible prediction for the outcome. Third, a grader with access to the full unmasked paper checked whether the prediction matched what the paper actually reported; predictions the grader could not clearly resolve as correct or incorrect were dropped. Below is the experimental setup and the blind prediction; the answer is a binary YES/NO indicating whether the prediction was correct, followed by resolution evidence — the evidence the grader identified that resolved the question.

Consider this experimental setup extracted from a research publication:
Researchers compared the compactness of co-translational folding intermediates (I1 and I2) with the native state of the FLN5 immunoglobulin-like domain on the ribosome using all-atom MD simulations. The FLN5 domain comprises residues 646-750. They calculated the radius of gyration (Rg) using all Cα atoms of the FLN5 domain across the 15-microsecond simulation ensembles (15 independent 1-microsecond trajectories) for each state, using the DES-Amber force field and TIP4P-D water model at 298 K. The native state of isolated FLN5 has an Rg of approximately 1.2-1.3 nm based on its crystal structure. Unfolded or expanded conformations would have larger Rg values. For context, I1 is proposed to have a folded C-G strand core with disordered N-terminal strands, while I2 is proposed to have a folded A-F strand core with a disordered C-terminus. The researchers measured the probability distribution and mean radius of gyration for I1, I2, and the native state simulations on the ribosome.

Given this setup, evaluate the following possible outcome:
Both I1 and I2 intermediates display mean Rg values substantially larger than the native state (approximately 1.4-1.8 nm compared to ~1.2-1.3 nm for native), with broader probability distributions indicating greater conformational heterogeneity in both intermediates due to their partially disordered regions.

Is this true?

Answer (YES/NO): NO